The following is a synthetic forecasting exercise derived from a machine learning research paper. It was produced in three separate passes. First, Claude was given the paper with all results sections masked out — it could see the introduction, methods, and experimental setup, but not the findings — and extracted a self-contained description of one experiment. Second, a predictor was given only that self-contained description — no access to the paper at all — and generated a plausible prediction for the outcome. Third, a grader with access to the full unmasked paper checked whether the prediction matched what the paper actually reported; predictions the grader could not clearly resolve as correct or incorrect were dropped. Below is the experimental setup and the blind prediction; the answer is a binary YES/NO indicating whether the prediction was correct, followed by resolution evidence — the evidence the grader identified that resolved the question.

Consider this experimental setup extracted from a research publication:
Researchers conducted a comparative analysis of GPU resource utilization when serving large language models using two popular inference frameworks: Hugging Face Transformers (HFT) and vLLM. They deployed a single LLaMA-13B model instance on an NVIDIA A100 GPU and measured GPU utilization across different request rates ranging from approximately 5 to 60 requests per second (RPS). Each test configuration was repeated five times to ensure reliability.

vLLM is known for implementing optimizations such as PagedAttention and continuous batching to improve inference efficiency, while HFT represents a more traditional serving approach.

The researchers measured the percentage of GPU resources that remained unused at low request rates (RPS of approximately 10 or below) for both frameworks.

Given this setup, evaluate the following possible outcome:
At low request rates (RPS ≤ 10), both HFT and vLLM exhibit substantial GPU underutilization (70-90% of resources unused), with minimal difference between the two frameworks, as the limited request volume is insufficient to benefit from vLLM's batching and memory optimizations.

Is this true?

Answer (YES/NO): NO